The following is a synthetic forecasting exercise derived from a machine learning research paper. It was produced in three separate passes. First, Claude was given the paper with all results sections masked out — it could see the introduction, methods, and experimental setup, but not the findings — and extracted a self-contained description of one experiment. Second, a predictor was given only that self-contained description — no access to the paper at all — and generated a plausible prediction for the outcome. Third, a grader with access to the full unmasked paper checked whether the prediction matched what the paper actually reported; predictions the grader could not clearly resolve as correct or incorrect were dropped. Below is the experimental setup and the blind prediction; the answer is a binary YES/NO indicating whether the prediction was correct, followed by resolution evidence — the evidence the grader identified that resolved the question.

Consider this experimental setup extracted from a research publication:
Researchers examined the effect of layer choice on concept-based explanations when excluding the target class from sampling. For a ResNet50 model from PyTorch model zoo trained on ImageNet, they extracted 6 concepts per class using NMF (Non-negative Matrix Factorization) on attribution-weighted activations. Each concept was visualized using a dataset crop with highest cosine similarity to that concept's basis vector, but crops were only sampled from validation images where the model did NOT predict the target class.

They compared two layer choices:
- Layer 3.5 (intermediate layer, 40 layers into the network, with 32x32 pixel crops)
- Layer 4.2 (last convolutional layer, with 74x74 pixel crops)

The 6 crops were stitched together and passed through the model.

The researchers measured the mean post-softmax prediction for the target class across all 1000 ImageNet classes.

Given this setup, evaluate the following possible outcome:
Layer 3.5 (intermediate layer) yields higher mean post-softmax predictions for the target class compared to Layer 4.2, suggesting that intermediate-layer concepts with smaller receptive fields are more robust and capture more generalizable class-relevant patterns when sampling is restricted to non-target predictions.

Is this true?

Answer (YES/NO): NO